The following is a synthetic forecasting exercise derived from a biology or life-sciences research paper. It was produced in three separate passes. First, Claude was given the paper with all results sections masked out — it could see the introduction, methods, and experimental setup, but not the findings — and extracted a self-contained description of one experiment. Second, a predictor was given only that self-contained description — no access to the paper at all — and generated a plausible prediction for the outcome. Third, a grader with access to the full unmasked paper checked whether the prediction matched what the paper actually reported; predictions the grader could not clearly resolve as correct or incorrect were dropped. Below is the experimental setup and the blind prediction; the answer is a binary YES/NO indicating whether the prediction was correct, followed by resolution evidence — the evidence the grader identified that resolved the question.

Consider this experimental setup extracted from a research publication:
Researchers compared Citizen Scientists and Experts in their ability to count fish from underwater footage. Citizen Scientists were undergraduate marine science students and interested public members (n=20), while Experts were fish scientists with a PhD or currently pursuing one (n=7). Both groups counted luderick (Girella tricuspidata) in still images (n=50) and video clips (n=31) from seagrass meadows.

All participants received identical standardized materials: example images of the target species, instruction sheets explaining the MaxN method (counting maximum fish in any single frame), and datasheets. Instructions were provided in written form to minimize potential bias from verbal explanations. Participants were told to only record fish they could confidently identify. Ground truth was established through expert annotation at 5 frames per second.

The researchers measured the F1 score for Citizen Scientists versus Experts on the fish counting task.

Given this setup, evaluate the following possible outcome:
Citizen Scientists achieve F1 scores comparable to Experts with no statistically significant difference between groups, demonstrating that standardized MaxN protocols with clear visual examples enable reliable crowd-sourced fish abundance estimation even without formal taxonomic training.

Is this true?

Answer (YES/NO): NO